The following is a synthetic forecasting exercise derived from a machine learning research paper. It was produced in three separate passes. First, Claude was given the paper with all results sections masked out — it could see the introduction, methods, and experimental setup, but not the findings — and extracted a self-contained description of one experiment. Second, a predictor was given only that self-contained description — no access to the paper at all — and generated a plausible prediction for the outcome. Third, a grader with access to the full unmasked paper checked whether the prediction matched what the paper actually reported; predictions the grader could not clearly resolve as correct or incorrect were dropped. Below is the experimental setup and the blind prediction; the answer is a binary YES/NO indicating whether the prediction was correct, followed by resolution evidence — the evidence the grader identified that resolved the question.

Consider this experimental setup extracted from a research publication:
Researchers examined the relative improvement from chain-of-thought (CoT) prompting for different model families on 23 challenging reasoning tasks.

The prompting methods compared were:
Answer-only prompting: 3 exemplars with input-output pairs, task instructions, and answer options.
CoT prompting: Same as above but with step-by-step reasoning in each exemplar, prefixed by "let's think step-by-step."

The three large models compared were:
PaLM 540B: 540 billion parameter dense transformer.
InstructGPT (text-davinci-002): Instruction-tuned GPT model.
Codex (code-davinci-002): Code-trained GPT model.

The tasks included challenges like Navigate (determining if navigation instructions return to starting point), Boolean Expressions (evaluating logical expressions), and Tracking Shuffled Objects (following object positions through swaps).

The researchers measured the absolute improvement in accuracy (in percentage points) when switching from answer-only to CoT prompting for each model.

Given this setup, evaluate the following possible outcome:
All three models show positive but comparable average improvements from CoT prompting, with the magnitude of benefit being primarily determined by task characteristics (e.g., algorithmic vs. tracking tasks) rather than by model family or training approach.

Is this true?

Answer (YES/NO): NO